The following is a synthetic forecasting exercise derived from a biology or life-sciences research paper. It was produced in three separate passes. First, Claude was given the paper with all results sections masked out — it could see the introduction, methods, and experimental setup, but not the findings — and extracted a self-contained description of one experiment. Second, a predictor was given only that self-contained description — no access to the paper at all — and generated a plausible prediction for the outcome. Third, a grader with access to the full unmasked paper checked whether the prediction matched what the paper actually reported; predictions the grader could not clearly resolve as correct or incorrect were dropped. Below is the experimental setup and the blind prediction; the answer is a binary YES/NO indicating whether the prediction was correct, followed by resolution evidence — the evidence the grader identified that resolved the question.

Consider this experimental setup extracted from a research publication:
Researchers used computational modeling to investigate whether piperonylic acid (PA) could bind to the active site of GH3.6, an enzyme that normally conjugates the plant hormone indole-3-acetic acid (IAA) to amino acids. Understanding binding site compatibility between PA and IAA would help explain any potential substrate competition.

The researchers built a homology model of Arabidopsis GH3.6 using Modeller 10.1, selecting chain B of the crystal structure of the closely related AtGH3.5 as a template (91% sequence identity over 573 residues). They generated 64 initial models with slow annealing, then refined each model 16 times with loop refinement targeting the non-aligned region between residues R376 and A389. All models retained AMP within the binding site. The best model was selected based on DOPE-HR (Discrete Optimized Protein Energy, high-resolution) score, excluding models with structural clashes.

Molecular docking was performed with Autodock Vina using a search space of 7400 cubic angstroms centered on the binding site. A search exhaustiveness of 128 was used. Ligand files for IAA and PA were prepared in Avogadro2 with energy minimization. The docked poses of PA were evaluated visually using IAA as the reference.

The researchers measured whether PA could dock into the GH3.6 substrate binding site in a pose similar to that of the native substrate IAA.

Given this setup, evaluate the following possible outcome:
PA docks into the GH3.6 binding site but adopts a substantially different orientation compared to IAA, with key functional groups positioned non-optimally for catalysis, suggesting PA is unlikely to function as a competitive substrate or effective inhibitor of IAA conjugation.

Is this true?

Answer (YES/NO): NO